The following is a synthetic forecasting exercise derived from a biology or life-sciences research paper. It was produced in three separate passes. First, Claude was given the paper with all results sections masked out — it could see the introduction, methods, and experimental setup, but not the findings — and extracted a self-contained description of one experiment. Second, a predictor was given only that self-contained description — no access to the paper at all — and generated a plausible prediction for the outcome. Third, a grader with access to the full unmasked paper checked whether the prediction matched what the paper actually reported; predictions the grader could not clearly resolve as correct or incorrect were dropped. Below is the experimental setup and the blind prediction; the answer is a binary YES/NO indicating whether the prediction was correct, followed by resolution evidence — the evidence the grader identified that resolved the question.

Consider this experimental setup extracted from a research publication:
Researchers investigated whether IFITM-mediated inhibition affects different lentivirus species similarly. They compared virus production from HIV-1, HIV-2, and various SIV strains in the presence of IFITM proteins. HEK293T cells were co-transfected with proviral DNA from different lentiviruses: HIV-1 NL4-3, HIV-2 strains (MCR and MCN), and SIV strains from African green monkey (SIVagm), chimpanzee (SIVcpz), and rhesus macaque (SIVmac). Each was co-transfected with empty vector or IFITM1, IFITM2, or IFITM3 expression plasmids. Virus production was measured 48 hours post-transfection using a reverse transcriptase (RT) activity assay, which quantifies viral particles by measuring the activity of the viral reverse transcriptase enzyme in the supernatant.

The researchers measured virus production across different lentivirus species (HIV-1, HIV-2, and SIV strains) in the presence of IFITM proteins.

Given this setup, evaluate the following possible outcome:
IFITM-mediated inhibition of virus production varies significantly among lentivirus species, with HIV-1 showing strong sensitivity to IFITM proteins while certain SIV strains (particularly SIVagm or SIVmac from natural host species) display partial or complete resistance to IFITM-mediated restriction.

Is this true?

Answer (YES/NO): YES